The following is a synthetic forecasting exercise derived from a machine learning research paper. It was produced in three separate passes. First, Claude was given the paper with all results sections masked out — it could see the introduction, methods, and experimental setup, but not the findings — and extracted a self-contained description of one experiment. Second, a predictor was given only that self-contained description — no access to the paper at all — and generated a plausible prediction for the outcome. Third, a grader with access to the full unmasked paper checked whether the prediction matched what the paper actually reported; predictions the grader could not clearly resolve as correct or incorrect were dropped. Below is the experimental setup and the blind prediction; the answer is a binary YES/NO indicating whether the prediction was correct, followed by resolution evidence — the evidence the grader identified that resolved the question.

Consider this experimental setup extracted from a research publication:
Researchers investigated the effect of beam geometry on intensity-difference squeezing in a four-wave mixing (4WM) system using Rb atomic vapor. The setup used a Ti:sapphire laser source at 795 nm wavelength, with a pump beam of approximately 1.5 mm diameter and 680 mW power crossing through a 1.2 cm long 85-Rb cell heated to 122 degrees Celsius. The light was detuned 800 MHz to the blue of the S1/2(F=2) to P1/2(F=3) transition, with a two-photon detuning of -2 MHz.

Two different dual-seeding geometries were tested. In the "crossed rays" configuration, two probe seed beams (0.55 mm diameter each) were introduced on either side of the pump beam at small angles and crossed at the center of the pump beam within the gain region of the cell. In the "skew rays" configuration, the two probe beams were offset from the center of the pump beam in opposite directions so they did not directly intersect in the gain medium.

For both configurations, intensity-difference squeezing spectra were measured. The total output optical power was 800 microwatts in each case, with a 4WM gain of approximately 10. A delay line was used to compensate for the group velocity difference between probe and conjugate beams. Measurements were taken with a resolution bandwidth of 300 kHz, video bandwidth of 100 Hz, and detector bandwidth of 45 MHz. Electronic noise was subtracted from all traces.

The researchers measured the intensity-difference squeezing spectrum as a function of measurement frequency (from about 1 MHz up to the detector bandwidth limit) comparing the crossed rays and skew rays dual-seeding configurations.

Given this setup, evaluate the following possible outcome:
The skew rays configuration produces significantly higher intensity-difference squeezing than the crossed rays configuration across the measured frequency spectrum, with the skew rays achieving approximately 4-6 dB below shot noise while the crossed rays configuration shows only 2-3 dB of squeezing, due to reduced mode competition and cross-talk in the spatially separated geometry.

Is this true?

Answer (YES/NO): NO